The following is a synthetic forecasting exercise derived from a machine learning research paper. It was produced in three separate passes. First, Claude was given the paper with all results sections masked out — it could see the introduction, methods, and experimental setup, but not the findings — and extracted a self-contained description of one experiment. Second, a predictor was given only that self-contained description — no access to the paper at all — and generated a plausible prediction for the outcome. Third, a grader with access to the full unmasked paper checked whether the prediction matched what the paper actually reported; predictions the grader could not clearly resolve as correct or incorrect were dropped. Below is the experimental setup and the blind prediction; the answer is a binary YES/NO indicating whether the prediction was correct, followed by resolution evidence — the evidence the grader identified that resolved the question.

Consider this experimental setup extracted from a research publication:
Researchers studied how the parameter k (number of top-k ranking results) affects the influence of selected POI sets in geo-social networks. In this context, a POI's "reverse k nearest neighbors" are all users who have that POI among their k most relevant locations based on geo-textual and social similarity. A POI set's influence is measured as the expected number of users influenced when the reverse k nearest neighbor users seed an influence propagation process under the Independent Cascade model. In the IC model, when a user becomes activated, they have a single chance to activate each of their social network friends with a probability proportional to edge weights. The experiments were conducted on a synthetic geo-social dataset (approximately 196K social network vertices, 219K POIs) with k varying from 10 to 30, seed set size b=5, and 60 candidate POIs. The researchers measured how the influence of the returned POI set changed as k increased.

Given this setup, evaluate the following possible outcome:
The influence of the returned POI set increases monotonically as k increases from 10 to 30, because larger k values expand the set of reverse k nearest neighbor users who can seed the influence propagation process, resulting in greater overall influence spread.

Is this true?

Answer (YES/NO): YES